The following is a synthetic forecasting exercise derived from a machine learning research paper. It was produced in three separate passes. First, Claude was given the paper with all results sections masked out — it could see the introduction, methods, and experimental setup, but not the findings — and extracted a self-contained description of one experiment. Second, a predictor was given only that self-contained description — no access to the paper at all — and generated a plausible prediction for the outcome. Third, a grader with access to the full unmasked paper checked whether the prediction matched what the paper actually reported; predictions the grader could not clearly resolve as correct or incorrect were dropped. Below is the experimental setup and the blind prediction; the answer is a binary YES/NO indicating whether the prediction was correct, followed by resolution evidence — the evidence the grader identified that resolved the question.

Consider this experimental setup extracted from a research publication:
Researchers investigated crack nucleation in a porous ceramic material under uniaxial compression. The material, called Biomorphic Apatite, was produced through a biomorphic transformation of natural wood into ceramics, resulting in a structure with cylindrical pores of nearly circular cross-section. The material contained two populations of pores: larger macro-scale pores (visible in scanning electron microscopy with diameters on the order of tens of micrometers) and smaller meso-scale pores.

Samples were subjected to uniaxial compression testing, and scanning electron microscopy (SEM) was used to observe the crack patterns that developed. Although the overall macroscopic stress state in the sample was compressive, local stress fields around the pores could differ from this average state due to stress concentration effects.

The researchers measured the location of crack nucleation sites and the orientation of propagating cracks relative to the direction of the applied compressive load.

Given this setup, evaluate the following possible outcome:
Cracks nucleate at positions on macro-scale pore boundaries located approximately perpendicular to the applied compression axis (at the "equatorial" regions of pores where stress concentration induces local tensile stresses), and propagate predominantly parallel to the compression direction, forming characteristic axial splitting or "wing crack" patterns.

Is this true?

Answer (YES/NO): YES